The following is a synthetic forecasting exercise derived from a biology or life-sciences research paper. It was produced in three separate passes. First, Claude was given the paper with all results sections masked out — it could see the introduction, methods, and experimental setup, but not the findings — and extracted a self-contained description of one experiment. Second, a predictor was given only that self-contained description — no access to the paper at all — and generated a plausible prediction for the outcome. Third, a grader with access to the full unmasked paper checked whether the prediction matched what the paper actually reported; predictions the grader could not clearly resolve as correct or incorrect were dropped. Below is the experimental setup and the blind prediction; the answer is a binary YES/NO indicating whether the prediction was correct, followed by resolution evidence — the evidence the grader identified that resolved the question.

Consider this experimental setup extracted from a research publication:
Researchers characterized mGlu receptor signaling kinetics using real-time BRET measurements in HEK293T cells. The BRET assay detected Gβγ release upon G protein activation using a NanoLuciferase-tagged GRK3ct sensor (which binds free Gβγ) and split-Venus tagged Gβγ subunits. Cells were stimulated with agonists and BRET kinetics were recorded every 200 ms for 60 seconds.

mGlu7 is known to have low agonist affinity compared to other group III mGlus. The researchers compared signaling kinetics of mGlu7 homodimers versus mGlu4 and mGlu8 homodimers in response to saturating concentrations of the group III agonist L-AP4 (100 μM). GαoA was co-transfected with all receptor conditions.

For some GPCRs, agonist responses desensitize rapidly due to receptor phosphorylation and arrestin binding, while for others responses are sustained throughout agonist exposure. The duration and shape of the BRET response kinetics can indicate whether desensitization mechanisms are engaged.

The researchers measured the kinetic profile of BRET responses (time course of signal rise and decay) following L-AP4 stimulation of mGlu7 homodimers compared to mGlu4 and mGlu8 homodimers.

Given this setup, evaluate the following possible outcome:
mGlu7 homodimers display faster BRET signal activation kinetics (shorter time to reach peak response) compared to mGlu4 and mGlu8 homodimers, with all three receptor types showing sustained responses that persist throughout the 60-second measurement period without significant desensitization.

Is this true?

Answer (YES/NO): NO